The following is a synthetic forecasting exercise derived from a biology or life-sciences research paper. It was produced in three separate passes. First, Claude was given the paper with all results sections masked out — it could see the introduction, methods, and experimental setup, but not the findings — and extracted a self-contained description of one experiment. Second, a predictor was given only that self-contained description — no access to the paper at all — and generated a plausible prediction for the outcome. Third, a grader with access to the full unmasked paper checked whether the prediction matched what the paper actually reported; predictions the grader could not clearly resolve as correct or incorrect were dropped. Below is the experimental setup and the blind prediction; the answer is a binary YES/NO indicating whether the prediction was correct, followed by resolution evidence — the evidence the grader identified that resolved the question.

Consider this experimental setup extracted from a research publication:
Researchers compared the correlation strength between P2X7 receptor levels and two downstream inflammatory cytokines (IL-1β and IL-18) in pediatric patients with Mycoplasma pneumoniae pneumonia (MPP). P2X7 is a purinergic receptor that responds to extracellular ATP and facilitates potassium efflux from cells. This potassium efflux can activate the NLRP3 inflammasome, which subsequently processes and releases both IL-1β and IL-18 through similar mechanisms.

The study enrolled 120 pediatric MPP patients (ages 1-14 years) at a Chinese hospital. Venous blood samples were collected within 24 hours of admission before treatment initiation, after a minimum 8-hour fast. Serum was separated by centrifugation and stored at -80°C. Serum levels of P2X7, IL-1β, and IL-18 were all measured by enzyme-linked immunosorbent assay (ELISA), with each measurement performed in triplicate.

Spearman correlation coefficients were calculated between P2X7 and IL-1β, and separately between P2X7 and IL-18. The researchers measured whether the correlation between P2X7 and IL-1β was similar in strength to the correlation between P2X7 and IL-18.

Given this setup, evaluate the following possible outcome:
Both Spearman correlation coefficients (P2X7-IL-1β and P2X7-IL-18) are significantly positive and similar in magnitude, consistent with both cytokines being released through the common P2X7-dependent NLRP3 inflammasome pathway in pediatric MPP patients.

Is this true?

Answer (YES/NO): YES